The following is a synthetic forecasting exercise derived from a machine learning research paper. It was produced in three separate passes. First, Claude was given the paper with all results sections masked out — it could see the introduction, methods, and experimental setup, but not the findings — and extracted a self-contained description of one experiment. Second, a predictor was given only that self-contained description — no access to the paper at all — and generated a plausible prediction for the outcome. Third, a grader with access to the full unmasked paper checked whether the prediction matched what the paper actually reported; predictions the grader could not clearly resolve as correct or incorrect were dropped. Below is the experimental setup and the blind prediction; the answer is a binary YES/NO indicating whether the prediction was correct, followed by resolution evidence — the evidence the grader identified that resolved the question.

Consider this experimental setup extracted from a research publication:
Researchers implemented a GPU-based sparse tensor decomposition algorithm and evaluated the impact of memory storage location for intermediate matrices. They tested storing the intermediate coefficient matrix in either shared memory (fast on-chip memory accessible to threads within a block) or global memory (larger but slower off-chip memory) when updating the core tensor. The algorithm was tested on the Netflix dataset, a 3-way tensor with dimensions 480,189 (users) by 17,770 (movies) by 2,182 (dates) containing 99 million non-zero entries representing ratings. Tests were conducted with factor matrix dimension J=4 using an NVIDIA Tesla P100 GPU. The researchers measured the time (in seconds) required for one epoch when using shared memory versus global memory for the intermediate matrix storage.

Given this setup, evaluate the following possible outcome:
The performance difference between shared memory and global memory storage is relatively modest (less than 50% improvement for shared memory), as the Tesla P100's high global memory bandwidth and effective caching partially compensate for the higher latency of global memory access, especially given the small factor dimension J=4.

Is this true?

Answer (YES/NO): YES